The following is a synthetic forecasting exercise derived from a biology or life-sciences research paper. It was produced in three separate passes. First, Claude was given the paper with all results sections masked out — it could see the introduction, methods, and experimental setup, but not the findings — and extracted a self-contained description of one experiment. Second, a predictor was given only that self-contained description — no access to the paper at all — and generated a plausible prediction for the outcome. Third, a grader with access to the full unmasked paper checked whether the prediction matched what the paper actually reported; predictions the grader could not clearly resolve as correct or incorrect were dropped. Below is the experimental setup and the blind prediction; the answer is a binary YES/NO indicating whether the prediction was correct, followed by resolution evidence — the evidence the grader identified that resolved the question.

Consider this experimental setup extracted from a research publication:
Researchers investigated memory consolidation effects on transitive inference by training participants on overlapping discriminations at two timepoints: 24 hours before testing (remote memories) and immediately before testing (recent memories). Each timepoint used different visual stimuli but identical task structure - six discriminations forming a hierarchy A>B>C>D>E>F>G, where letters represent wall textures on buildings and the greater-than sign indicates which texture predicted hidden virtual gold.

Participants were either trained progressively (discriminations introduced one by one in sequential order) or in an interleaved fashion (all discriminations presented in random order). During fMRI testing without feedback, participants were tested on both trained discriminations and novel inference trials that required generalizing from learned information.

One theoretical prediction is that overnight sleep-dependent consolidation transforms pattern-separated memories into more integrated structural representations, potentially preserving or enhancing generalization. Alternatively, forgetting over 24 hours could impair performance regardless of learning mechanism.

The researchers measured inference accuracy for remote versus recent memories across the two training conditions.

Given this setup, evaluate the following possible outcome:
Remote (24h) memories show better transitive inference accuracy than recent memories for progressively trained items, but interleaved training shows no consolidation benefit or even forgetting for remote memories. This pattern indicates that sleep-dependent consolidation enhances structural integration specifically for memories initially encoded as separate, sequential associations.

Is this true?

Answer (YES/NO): NO